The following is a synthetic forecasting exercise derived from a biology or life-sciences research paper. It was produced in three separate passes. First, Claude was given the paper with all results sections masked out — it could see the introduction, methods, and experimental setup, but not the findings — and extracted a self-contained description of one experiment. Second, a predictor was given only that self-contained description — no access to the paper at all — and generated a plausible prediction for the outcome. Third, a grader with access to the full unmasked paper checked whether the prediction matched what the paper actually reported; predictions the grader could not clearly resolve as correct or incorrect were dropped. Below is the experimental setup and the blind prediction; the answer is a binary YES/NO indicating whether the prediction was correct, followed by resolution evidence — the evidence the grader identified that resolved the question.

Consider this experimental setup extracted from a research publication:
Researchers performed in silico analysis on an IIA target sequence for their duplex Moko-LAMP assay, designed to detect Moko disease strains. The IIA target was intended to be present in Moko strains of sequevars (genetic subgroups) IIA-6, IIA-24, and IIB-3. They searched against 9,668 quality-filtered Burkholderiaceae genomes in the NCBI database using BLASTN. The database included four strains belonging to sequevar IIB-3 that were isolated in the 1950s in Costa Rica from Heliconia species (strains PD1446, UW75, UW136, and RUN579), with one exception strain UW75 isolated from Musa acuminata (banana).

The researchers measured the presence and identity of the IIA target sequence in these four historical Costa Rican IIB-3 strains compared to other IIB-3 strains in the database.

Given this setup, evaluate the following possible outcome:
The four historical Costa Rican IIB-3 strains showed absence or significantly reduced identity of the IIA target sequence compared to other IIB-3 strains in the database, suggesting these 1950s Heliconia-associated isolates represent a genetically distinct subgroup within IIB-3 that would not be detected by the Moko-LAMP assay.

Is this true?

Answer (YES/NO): YES